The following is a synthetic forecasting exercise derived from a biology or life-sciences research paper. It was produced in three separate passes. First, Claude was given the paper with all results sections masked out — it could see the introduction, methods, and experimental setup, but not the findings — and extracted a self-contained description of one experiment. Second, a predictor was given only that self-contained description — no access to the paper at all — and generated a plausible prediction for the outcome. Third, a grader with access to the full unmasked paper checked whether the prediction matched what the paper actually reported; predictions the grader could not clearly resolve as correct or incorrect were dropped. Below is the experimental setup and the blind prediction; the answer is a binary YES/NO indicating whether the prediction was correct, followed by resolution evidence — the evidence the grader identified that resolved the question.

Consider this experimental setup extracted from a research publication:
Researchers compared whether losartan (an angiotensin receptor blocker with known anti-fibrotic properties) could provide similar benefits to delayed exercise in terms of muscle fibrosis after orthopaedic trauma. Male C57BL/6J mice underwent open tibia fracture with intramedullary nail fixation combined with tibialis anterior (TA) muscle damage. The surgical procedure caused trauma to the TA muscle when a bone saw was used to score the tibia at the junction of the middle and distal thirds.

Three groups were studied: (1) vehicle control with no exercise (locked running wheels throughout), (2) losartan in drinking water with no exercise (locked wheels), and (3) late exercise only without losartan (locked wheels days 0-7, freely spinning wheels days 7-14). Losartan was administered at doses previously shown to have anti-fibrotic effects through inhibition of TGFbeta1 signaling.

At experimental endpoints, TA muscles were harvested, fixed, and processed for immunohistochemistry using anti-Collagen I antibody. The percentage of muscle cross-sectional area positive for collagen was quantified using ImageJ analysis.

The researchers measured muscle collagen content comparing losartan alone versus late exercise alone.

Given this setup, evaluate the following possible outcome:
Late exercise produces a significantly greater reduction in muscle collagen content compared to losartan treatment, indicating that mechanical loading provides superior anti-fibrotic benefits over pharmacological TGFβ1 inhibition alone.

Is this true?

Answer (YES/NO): NO